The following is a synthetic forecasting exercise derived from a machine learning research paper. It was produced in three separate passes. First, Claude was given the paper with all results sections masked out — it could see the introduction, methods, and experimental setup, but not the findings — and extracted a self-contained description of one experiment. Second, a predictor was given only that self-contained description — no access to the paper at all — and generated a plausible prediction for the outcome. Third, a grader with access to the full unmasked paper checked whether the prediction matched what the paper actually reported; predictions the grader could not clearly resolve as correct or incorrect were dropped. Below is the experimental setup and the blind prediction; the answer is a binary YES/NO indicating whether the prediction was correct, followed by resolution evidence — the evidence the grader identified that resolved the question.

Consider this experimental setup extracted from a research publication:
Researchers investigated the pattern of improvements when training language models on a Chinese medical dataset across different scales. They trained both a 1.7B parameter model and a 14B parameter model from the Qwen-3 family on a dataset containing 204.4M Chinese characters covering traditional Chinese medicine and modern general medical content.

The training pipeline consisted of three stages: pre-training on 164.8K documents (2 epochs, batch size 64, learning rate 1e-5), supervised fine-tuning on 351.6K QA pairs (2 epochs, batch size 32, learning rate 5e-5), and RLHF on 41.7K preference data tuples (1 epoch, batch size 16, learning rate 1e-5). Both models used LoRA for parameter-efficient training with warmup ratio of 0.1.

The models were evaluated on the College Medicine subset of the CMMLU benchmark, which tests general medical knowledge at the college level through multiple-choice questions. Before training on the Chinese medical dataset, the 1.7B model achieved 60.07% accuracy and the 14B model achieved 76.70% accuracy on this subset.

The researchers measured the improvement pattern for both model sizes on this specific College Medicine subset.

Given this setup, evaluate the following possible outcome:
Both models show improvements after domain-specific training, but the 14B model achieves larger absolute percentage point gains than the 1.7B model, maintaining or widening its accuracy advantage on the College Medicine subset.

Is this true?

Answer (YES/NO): NO